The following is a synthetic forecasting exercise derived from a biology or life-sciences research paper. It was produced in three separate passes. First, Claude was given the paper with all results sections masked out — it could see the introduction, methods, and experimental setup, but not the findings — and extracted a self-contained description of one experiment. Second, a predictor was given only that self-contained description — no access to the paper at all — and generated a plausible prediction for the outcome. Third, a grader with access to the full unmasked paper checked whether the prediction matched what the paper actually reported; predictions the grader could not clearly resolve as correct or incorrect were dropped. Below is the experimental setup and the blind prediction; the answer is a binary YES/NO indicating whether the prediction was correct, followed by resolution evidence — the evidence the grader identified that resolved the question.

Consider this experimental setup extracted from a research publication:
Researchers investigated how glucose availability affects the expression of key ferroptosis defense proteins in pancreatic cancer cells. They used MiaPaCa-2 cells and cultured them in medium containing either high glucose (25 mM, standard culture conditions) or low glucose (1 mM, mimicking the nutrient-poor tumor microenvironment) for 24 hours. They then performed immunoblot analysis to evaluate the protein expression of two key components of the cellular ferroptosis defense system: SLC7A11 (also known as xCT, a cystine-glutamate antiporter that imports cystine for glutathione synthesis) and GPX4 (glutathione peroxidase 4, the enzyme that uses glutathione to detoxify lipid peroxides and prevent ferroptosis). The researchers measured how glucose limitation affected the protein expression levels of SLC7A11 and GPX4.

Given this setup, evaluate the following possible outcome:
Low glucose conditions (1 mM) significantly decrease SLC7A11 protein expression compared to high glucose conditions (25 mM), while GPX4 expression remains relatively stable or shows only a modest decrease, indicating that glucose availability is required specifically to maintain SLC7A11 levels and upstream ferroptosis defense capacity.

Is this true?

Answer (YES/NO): NO